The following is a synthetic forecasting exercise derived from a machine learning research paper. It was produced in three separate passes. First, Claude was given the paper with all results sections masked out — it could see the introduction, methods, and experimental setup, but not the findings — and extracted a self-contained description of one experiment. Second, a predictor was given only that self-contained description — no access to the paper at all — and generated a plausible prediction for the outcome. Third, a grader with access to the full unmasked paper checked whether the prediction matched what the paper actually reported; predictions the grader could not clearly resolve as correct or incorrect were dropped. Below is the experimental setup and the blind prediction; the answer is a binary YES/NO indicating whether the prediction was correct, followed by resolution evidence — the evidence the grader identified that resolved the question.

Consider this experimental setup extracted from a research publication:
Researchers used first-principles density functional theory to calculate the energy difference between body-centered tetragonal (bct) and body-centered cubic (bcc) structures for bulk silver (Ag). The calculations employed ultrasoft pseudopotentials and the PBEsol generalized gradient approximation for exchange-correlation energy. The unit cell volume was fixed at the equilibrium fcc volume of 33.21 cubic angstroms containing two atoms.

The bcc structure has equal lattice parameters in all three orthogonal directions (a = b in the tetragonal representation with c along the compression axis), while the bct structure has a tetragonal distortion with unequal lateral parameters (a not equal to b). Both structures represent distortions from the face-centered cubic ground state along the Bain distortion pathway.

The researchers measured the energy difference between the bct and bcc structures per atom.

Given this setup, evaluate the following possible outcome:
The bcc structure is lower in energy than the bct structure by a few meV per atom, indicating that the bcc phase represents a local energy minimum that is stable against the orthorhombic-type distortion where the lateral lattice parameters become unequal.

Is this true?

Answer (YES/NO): NO